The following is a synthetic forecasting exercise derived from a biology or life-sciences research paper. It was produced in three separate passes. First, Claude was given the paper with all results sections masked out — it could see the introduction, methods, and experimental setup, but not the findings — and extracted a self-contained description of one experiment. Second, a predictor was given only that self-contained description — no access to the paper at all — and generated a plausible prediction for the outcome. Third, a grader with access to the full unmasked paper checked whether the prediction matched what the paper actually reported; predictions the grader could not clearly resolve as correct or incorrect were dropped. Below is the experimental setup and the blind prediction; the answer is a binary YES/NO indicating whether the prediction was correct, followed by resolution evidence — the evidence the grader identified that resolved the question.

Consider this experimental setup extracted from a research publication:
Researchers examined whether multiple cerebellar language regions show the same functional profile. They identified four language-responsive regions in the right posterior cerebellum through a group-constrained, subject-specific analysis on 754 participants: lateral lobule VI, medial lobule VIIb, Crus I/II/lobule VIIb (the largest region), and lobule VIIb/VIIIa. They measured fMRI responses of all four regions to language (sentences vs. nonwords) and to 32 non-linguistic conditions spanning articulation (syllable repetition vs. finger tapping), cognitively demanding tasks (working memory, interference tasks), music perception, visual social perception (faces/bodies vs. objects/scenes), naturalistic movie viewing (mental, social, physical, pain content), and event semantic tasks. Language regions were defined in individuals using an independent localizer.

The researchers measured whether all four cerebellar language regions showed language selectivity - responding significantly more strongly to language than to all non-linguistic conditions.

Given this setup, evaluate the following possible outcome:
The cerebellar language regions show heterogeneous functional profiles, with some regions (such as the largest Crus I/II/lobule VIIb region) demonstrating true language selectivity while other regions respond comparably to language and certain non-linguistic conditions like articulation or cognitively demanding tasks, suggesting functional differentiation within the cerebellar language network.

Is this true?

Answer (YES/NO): YES